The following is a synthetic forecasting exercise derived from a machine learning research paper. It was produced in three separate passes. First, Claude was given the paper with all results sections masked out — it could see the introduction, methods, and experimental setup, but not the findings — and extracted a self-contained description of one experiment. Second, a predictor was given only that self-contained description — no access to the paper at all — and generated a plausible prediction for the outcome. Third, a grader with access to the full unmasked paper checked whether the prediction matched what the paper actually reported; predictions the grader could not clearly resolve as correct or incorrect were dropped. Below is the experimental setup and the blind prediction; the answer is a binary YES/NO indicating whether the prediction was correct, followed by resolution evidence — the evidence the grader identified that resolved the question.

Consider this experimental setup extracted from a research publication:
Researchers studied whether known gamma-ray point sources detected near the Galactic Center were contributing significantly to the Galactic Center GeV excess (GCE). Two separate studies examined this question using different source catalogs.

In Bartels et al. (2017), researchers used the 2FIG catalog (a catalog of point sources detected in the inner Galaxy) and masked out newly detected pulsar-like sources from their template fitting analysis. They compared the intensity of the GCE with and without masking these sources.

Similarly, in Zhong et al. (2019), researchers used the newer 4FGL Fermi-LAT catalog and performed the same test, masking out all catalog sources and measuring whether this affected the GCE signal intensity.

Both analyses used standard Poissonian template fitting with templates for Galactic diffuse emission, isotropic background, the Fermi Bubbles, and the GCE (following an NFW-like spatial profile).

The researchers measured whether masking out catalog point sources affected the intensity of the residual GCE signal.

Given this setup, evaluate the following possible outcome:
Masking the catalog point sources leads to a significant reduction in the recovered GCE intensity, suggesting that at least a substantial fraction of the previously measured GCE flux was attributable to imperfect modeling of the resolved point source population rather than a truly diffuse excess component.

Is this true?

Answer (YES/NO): NO